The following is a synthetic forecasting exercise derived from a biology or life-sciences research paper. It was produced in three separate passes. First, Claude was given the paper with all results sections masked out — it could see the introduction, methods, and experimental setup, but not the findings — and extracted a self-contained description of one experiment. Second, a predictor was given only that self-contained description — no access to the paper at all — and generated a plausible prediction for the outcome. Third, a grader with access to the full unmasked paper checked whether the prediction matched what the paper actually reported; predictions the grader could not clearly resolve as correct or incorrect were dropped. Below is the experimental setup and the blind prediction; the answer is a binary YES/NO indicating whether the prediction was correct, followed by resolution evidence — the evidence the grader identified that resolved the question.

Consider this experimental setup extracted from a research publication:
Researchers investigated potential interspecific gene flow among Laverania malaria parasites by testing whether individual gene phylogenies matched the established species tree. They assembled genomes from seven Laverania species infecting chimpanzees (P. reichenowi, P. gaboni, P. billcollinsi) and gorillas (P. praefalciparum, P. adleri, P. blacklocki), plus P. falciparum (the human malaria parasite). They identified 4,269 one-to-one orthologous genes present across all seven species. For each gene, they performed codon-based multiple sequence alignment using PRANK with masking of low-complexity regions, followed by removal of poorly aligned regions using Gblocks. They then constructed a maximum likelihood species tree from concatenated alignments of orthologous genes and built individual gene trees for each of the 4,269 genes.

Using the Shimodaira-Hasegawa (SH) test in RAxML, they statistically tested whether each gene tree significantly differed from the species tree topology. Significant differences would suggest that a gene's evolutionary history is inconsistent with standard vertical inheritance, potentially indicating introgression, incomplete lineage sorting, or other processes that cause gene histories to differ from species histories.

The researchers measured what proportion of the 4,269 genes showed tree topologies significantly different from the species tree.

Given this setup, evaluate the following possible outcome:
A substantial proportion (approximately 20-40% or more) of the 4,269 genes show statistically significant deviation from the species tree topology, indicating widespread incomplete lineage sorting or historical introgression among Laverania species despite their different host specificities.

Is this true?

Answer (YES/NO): NO